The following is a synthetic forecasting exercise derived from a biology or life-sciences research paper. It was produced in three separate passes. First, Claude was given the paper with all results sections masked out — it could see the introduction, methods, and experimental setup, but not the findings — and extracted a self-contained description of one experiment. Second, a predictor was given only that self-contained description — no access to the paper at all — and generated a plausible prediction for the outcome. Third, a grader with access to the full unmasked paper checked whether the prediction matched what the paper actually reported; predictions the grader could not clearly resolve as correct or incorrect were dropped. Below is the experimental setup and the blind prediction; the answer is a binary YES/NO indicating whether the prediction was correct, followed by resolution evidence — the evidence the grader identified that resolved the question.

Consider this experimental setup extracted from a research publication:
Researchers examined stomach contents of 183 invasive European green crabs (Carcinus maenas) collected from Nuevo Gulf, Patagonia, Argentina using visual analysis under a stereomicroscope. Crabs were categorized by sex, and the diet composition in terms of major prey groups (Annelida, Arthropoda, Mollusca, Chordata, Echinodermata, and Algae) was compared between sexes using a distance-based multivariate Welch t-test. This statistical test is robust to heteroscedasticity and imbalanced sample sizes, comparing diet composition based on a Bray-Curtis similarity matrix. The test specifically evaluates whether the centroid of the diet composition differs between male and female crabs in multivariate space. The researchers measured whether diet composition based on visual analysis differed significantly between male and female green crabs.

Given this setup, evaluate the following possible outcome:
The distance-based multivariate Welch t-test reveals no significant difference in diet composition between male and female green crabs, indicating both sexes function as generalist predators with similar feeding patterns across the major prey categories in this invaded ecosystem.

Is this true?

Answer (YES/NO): YES